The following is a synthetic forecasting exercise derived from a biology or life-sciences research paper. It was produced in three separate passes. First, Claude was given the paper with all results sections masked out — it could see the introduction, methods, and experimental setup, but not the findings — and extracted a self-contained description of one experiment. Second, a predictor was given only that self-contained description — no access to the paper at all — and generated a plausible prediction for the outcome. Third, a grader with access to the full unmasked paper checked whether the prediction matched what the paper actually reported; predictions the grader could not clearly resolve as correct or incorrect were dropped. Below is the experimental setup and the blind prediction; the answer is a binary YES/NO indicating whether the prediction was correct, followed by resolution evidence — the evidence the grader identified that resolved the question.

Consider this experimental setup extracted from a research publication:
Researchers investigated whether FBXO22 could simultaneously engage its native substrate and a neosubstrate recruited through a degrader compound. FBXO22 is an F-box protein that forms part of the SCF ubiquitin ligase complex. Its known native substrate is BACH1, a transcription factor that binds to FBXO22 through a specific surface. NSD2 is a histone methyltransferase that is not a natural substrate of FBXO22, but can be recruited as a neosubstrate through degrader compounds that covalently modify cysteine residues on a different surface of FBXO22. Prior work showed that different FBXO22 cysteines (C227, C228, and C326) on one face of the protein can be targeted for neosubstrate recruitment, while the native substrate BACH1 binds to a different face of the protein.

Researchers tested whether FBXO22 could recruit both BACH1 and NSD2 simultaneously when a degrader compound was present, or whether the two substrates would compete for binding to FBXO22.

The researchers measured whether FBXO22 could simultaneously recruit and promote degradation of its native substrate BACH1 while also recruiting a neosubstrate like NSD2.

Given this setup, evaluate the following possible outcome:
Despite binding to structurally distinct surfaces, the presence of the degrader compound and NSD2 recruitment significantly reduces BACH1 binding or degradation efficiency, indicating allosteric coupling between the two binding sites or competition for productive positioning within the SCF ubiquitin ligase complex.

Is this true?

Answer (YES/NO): NO